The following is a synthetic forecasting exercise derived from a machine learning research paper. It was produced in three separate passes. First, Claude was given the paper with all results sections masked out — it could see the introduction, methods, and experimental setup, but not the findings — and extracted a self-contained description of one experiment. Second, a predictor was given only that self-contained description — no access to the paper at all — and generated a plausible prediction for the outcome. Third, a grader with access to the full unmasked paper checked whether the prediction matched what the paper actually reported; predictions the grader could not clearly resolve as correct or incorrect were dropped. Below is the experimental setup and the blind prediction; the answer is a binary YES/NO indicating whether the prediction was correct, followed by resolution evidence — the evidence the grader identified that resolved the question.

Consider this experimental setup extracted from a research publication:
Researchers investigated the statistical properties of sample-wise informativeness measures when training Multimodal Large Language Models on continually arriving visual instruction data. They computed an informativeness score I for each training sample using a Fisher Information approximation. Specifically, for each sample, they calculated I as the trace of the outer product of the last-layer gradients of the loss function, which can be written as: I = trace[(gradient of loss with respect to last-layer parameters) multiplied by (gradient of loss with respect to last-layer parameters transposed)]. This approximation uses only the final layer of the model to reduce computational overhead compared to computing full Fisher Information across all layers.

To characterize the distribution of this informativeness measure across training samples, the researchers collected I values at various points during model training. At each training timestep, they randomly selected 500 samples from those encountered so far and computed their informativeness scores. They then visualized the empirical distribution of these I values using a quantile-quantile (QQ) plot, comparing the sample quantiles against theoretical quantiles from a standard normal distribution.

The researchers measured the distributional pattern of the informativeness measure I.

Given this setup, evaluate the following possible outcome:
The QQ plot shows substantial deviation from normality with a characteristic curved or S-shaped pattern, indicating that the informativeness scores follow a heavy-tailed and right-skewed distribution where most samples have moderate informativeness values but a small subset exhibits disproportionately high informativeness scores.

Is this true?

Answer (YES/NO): NO